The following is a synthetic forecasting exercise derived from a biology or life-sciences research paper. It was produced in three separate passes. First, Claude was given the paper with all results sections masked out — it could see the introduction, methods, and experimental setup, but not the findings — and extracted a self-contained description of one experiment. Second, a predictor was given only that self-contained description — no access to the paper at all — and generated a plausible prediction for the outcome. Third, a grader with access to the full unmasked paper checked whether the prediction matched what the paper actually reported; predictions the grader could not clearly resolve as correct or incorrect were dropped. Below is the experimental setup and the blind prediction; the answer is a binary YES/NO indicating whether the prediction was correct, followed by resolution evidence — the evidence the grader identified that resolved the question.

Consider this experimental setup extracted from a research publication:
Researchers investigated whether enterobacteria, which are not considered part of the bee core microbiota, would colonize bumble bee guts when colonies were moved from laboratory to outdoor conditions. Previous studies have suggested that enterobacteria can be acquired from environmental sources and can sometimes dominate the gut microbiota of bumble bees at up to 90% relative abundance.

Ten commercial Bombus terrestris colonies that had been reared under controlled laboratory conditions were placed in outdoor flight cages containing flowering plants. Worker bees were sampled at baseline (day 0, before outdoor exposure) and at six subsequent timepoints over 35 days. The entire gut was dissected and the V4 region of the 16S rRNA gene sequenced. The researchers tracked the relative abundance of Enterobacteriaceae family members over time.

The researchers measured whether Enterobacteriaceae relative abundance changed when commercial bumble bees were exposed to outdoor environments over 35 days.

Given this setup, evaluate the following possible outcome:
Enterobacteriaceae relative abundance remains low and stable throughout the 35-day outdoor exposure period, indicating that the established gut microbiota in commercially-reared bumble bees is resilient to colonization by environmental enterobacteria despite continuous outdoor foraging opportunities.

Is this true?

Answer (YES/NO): YES